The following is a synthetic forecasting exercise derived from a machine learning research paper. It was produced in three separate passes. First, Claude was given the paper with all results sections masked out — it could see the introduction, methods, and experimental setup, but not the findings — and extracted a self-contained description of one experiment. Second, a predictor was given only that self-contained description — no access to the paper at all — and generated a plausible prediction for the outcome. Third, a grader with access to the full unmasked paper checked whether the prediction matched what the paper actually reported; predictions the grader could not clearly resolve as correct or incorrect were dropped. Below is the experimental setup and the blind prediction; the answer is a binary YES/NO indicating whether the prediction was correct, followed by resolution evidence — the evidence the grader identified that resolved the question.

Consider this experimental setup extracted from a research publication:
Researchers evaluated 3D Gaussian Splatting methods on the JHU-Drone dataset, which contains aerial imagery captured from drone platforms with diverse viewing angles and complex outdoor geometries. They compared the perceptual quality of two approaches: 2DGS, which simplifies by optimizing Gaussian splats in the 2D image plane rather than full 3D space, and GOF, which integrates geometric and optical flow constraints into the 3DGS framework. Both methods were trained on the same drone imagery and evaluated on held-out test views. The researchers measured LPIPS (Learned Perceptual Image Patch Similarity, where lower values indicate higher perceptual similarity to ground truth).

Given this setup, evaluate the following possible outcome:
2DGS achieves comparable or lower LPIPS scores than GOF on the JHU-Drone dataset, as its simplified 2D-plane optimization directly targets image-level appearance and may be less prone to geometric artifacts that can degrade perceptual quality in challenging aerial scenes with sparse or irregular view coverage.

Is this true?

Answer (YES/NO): NO